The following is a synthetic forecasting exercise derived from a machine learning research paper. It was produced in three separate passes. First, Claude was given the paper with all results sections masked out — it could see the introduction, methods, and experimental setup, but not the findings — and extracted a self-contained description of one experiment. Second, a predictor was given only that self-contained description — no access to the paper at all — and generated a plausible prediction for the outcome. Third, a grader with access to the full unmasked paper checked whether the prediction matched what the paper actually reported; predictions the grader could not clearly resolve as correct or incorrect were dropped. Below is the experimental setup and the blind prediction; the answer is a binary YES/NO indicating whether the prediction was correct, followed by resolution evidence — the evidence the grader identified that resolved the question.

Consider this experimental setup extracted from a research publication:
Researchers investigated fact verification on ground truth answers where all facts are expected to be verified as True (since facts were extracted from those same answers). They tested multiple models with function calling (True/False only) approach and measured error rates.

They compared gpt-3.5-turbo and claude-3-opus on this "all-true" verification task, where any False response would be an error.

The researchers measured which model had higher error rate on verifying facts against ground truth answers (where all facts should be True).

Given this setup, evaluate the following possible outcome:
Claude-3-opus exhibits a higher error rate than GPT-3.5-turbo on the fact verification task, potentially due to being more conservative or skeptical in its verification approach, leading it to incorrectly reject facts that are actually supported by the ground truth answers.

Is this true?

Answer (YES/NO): YES